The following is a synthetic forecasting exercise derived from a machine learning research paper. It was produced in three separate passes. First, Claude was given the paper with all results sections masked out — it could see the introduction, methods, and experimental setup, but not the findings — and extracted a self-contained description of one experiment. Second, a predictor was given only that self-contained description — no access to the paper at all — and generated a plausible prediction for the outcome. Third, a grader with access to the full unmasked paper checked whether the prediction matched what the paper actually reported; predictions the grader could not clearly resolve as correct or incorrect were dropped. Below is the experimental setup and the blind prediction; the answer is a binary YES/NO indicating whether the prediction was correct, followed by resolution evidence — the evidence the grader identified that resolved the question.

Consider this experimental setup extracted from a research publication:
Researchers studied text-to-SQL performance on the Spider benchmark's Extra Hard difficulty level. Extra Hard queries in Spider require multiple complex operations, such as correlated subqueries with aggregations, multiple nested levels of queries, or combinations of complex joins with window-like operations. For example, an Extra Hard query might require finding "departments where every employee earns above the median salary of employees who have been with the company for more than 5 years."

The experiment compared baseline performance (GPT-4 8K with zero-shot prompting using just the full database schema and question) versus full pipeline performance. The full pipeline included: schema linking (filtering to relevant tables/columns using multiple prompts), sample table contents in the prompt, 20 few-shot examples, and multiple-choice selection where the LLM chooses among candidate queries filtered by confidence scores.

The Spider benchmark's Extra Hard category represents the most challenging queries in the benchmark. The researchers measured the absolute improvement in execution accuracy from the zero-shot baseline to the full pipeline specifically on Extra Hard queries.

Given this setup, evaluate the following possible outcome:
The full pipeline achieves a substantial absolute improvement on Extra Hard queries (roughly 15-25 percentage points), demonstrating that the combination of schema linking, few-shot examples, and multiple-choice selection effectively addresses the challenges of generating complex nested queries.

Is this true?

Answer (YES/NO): YES